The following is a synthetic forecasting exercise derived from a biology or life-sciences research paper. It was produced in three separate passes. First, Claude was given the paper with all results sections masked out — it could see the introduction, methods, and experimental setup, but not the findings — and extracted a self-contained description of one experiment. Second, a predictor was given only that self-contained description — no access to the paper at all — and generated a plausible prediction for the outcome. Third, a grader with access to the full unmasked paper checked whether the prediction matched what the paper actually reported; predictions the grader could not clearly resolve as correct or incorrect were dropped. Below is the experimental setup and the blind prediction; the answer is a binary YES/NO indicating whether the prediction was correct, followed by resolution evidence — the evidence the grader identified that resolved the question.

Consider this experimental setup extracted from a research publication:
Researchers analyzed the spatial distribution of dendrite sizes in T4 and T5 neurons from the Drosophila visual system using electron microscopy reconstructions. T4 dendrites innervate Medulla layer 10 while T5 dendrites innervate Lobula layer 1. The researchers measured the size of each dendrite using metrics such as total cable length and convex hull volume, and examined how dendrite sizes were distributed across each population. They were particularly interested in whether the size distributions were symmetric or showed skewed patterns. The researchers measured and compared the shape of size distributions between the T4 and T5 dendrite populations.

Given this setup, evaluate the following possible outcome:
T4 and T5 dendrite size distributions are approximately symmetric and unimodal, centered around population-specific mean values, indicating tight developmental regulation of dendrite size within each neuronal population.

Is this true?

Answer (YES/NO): NO